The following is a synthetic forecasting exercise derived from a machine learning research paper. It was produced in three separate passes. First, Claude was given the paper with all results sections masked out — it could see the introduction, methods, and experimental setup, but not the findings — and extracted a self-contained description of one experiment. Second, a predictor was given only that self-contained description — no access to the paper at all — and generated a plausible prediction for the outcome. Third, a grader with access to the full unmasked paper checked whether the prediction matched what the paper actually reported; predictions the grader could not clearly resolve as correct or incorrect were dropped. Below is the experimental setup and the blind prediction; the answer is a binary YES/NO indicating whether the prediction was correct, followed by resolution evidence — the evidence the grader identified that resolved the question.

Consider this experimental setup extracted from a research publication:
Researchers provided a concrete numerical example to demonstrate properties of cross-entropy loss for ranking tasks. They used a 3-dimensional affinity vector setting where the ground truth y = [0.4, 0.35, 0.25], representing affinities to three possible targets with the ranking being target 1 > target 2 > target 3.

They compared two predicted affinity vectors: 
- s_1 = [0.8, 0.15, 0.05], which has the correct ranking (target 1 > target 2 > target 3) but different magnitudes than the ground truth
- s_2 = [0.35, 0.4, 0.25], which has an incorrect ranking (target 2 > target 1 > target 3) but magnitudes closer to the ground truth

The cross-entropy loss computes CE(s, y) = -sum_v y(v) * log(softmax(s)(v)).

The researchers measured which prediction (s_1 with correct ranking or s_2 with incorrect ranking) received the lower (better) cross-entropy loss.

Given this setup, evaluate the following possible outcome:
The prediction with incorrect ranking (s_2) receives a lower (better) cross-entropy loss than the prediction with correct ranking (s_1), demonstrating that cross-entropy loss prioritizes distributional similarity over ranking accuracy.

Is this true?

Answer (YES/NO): YES